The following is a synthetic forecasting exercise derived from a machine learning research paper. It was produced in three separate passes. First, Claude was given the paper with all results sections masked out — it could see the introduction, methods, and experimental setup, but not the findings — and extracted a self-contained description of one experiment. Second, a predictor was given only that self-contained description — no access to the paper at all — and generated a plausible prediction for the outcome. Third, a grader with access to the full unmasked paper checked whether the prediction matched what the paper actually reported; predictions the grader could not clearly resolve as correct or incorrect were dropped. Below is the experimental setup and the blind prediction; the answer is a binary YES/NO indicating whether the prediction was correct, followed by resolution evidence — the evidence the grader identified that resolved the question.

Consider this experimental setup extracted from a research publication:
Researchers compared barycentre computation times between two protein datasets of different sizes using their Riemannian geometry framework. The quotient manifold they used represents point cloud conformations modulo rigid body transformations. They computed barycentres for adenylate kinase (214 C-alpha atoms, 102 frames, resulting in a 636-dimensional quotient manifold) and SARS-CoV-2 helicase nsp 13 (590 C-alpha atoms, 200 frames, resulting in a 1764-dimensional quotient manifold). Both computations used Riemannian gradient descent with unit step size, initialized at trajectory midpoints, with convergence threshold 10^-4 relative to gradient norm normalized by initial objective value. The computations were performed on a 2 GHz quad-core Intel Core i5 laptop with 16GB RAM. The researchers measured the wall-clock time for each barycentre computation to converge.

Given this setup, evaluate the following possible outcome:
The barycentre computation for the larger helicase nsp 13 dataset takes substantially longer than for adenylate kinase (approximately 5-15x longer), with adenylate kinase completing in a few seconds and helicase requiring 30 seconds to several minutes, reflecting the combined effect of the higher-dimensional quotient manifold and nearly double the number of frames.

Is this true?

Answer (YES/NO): NO